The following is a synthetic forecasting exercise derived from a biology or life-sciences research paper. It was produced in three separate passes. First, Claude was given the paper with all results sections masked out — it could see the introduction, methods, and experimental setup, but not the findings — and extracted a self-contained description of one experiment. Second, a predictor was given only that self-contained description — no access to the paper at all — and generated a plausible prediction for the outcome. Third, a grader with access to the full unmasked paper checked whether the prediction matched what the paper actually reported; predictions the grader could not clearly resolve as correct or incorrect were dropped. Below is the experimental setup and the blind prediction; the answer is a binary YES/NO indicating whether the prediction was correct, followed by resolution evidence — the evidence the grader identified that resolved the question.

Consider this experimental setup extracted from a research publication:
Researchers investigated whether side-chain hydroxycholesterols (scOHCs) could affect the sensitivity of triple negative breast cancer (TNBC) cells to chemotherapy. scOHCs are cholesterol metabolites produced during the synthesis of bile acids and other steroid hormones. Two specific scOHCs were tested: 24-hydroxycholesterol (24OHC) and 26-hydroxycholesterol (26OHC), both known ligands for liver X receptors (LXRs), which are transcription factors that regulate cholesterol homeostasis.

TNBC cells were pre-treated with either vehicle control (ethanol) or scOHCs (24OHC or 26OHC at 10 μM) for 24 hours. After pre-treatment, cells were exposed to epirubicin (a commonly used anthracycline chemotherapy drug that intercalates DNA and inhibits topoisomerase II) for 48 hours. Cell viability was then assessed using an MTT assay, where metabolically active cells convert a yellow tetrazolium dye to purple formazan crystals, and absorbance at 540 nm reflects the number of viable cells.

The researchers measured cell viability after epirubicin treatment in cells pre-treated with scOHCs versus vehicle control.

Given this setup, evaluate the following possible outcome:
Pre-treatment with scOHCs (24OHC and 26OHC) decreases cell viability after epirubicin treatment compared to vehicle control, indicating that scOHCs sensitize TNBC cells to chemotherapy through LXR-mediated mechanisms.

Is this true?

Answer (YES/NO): NO